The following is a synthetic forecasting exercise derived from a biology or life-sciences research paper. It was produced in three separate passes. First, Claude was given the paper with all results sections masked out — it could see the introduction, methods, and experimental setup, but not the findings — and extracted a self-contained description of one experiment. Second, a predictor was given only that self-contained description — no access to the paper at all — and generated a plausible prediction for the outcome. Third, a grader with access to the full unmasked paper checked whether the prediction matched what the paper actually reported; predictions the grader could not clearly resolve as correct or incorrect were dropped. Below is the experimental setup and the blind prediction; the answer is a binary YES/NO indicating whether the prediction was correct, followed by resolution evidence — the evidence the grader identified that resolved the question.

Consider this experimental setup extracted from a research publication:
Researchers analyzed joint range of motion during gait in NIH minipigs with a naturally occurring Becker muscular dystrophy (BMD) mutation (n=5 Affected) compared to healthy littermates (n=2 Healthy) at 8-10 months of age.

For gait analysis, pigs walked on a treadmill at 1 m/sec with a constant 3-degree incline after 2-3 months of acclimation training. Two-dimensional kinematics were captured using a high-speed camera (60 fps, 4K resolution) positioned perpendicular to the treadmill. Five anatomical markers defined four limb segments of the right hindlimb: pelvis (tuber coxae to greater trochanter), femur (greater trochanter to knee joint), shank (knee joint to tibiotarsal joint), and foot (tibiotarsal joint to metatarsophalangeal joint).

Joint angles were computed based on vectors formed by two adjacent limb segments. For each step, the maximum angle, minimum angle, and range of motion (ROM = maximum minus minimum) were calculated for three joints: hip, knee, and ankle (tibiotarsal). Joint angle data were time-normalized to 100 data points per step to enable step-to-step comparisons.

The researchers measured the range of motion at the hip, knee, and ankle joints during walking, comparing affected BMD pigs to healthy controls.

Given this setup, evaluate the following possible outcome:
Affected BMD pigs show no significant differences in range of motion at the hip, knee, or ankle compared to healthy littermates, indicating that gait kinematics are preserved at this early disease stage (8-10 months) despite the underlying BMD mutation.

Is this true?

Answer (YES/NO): NO